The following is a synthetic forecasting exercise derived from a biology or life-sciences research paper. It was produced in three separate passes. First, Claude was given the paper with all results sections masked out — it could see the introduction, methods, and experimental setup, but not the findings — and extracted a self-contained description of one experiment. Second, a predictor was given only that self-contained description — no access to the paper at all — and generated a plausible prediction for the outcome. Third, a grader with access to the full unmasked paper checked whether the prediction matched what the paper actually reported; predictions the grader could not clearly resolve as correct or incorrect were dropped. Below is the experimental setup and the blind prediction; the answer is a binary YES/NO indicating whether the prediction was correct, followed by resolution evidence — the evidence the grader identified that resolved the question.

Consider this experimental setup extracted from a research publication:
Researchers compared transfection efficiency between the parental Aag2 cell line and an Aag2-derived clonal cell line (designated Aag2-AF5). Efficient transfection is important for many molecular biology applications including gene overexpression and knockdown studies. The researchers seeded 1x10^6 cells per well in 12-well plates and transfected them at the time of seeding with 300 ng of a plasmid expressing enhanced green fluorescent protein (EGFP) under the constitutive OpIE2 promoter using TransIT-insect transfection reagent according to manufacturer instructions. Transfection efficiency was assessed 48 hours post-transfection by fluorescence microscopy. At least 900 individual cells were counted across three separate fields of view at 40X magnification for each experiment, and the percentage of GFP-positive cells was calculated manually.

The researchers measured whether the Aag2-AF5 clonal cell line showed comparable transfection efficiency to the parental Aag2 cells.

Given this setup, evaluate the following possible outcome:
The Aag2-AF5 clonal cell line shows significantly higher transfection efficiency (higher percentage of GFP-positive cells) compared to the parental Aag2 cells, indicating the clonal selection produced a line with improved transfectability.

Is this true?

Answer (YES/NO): NO